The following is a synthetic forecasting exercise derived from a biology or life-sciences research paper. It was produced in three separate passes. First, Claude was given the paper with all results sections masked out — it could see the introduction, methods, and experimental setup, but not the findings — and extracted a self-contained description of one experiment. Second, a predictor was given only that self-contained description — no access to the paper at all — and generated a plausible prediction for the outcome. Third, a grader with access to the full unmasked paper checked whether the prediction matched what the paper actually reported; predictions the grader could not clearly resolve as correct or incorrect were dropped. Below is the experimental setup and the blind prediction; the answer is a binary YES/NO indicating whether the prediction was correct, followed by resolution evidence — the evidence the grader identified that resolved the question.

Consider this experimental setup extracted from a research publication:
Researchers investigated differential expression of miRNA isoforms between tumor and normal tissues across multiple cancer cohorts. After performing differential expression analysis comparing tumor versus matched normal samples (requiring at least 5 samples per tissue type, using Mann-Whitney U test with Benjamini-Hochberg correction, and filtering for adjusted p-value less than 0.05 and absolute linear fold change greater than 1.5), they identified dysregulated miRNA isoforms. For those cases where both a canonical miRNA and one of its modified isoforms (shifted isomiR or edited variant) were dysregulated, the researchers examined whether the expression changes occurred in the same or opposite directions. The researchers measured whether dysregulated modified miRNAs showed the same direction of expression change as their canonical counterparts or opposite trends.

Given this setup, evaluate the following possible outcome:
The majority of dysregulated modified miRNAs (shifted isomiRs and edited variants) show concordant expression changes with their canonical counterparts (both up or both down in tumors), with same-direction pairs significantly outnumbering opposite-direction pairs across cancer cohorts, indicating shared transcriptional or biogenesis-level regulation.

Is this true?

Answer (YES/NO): YES